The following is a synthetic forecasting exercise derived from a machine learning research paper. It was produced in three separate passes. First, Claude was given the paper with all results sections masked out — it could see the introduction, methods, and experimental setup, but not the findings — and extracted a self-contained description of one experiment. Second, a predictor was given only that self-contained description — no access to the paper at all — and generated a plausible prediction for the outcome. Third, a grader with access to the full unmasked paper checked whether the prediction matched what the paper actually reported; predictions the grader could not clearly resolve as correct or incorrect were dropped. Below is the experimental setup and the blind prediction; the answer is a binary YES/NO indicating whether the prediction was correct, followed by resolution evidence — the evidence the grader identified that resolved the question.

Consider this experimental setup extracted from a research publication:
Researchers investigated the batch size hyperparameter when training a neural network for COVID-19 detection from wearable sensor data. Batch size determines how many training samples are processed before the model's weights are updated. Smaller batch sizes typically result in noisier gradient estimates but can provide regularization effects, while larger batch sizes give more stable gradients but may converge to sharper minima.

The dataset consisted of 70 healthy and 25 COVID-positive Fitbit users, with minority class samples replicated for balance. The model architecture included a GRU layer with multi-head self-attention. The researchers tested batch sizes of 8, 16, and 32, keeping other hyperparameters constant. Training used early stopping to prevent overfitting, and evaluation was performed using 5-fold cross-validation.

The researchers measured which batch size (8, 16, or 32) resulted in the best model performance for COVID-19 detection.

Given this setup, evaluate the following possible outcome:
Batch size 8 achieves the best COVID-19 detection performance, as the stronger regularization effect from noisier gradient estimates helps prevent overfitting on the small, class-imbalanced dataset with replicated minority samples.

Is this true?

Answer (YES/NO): YES